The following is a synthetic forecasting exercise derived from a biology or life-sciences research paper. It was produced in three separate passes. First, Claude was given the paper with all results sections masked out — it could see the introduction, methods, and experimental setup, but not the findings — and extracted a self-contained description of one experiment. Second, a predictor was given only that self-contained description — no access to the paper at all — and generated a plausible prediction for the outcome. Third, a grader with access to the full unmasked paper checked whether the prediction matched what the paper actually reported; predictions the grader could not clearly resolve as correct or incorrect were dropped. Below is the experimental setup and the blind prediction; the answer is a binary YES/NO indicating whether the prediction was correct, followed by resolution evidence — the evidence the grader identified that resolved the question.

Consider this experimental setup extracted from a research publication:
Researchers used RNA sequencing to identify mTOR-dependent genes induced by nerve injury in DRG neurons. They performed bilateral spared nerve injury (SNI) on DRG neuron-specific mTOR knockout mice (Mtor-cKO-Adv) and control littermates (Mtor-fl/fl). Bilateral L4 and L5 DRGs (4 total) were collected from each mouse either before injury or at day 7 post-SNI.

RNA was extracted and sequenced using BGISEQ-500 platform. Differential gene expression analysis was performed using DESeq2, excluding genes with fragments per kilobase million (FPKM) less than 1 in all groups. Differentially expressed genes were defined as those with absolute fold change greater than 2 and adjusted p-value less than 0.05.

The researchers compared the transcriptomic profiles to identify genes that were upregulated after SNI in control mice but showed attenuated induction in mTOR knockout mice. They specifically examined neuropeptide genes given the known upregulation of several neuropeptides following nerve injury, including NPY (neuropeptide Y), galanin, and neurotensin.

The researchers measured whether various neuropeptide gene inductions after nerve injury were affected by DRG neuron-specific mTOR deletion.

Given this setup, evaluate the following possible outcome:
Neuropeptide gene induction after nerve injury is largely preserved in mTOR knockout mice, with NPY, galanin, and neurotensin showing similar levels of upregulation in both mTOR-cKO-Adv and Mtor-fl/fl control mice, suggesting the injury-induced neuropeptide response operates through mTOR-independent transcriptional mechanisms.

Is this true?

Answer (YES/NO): NO